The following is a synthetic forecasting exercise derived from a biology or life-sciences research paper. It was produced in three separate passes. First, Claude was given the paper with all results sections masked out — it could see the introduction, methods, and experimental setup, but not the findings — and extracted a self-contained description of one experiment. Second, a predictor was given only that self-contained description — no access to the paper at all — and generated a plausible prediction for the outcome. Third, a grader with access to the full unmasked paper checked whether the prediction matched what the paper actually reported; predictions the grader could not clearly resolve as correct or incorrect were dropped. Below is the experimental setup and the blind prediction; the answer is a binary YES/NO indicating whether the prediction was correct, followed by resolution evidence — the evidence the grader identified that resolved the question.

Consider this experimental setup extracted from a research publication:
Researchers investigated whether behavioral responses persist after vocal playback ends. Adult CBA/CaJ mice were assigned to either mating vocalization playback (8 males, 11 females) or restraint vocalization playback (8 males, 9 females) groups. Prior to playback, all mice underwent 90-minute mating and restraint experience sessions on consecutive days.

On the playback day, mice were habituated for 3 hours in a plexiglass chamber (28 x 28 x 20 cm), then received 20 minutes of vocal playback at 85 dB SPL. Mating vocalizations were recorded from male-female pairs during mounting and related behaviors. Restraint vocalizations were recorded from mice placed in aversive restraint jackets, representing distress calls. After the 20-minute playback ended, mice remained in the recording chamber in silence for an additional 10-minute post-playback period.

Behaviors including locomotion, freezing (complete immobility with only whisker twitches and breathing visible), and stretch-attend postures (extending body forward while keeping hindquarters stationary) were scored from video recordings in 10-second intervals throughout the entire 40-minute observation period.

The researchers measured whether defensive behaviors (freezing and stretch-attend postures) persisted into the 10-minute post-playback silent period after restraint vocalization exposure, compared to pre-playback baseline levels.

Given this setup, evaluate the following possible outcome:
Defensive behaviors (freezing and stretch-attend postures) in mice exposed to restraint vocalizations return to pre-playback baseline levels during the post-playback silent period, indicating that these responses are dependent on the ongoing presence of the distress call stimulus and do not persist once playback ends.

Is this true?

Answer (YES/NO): YES